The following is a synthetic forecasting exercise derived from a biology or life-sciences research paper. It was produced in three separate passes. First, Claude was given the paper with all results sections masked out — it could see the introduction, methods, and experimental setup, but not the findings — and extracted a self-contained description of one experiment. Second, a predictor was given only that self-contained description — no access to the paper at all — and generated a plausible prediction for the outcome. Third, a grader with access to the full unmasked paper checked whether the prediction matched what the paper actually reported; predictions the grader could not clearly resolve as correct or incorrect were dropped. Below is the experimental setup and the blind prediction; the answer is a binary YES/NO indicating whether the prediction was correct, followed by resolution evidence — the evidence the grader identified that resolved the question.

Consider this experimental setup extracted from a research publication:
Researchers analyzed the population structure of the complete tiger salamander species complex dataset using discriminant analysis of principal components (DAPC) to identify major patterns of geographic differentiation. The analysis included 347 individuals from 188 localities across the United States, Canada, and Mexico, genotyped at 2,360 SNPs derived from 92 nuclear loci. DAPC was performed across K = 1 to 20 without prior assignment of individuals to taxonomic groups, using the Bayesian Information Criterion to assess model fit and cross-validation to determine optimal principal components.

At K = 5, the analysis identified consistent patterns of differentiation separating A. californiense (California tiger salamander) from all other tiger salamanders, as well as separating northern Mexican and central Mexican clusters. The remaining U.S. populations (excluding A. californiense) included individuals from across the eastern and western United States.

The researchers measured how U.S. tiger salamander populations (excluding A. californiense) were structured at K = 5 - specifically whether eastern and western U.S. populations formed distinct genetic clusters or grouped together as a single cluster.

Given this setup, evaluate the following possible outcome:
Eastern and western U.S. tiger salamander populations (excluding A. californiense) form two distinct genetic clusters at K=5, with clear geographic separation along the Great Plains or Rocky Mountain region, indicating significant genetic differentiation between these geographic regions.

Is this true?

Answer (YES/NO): NO